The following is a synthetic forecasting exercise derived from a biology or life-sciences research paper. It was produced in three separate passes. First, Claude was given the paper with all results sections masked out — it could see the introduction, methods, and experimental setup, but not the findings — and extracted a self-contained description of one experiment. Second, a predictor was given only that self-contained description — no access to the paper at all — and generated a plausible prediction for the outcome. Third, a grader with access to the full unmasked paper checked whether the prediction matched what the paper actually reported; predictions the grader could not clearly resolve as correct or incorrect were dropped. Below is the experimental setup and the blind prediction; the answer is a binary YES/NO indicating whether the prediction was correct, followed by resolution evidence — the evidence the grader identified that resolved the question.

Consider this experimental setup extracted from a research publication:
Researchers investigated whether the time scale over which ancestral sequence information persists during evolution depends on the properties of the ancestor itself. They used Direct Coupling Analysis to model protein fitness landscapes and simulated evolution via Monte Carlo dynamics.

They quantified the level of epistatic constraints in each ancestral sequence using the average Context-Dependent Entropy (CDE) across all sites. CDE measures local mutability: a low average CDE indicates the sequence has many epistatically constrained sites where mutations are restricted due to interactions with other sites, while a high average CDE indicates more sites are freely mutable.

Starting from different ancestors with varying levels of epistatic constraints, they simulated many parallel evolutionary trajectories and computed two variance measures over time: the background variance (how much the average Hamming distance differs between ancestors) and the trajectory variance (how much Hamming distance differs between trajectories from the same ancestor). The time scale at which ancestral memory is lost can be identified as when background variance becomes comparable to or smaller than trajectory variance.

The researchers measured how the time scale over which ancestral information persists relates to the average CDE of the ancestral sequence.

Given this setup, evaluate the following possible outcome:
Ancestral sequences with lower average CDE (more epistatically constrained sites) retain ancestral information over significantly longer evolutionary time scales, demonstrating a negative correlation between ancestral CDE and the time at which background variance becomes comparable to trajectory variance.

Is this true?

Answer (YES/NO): YES